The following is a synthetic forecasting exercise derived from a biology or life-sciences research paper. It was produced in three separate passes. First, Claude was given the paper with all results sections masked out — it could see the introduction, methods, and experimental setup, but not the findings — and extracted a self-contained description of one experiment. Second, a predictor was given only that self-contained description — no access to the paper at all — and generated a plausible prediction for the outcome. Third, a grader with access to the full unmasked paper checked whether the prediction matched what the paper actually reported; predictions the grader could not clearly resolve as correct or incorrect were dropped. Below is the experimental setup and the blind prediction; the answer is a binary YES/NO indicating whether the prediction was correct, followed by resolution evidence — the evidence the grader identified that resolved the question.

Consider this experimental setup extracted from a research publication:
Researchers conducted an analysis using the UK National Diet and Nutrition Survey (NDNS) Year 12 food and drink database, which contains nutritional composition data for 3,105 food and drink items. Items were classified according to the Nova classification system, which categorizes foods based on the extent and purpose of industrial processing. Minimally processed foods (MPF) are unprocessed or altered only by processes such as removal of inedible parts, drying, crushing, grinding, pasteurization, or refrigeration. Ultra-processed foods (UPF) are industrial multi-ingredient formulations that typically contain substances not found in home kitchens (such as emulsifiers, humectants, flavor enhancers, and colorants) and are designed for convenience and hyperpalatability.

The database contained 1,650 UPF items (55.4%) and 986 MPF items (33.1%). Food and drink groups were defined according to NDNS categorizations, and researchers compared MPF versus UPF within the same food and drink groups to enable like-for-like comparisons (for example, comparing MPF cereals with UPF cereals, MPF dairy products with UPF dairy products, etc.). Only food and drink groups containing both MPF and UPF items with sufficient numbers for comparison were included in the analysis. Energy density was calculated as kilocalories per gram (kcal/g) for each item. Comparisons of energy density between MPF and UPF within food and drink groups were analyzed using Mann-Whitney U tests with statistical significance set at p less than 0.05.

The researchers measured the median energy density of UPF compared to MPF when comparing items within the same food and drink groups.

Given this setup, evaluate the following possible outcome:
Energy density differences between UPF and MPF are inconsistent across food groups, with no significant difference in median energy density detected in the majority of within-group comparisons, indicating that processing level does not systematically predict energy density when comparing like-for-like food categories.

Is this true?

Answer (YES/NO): NO